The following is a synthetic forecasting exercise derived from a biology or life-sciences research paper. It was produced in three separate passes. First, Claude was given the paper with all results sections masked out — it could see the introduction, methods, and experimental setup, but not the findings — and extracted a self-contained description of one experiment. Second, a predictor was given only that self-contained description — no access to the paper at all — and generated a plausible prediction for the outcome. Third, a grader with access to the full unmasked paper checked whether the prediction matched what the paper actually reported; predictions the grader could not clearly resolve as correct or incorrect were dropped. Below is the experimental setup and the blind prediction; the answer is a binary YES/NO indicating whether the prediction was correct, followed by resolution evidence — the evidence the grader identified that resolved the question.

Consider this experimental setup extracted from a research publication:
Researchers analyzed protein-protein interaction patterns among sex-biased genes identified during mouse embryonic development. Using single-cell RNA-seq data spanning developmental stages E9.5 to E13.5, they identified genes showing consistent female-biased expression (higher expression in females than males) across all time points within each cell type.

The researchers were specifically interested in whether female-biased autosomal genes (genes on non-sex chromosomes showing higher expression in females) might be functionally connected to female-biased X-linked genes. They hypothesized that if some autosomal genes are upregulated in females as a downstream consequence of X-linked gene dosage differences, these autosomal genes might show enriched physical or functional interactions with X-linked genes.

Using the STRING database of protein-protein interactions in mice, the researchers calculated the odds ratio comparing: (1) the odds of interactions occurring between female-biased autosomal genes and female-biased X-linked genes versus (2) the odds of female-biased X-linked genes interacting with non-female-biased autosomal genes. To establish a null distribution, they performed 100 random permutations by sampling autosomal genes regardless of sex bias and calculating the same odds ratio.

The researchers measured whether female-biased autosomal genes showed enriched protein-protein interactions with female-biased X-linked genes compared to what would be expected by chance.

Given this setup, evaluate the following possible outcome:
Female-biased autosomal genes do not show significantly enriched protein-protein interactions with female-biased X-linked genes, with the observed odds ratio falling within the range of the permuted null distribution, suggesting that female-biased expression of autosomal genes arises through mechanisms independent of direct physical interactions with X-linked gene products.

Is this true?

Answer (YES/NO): NO